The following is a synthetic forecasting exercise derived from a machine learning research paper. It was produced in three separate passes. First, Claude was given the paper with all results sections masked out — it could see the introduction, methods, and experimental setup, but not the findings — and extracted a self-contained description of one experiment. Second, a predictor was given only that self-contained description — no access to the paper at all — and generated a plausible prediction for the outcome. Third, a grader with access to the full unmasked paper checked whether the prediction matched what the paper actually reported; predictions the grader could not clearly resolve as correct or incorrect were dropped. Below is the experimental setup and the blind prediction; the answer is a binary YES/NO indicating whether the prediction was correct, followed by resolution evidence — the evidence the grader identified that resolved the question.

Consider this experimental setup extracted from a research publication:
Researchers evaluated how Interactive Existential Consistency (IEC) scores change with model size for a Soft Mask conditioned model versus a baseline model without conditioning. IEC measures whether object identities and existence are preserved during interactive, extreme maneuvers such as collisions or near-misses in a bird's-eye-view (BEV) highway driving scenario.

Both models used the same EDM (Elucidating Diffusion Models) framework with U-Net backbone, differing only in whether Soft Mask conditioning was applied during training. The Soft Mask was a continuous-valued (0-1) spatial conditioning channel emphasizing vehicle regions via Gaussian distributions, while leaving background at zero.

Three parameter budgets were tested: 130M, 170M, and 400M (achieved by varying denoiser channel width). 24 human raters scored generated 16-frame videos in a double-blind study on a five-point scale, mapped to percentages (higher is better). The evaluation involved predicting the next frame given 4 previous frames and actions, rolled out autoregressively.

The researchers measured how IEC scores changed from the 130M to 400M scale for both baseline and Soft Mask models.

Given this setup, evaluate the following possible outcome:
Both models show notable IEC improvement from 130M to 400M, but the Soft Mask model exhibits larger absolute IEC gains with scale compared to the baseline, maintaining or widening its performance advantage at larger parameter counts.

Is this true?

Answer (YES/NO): NO